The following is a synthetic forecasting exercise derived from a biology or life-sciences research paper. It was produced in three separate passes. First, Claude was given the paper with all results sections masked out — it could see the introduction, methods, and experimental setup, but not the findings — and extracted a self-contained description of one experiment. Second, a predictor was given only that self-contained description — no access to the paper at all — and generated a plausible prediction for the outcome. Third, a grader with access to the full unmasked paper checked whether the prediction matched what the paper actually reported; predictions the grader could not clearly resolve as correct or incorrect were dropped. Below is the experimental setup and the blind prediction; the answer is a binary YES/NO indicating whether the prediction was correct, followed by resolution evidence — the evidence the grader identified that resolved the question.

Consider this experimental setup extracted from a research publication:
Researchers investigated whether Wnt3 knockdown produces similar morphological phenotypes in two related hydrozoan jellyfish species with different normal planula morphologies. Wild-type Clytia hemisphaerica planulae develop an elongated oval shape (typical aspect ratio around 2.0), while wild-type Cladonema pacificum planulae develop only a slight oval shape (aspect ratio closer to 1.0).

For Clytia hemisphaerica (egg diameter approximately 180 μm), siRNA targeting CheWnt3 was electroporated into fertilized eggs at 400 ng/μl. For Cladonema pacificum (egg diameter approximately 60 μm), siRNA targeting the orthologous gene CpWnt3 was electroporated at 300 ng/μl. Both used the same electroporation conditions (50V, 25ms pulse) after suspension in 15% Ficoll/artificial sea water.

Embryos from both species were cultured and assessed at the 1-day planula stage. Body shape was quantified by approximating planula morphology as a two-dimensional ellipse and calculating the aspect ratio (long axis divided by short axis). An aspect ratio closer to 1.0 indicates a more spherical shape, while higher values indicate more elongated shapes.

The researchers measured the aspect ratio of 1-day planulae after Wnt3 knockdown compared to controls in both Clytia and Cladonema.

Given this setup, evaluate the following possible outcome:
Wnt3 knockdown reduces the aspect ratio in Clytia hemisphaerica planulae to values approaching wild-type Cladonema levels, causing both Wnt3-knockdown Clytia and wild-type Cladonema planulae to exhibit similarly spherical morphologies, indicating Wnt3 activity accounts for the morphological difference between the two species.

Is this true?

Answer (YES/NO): NO